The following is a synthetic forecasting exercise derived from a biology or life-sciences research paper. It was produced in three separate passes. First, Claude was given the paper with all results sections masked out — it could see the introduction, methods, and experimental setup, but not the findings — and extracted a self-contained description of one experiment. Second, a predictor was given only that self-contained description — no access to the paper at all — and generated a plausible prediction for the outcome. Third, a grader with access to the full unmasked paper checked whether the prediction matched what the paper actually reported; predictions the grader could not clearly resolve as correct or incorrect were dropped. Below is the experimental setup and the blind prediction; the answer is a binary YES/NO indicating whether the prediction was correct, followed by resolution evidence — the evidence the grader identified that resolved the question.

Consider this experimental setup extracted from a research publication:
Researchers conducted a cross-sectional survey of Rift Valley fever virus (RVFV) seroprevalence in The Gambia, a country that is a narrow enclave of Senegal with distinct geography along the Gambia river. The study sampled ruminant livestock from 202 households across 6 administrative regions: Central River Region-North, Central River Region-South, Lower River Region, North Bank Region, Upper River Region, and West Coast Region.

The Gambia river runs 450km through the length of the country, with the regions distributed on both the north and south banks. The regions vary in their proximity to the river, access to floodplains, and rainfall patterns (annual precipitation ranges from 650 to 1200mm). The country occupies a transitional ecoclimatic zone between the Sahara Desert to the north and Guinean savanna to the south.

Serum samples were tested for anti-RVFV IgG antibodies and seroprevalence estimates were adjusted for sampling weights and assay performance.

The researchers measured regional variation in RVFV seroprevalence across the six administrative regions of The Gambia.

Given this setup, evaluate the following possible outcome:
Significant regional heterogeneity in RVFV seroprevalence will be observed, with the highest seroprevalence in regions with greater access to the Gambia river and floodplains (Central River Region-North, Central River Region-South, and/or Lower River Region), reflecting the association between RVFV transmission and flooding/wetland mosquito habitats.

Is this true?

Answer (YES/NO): NO